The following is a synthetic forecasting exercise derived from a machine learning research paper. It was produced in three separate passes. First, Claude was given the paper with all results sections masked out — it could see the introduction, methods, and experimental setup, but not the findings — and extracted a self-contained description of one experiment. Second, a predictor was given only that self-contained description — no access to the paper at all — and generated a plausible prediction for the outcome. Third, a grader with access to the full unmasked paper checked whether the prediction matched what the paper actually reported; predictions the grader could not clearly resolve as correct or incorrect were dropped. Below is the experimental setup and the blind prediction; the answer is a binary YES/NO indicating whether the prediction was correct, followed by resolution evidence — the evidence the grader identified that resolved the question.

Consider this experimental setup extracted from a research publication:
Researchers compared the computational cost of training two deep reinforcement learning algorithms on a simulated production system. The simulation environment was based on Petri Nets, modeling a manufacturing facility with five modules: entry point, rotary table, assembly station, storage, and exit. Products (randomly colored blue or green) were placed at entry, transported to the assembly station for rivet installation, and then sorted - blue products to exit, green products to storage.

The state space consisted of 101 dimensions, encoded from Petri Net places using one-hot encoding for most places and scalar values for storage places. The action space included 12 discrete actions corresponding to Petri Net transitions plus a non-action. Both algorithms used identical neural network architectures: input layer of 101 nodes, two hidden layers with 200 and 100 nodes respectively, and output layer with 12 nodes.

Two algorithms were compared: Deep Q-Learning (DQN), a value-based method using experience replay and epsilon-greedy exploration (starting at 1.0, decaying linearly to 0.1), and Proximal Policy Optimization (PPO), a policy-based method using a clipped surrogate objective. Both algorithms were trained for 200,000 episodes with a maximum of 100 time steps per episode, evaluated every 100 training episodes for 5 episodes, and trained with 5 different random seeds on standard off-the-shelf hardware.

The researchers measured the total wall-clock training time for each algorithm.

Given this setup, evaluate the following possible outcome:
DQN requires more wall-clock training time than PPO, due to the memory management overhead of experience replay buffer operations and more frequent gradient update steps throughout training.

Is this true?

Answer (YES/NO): NO